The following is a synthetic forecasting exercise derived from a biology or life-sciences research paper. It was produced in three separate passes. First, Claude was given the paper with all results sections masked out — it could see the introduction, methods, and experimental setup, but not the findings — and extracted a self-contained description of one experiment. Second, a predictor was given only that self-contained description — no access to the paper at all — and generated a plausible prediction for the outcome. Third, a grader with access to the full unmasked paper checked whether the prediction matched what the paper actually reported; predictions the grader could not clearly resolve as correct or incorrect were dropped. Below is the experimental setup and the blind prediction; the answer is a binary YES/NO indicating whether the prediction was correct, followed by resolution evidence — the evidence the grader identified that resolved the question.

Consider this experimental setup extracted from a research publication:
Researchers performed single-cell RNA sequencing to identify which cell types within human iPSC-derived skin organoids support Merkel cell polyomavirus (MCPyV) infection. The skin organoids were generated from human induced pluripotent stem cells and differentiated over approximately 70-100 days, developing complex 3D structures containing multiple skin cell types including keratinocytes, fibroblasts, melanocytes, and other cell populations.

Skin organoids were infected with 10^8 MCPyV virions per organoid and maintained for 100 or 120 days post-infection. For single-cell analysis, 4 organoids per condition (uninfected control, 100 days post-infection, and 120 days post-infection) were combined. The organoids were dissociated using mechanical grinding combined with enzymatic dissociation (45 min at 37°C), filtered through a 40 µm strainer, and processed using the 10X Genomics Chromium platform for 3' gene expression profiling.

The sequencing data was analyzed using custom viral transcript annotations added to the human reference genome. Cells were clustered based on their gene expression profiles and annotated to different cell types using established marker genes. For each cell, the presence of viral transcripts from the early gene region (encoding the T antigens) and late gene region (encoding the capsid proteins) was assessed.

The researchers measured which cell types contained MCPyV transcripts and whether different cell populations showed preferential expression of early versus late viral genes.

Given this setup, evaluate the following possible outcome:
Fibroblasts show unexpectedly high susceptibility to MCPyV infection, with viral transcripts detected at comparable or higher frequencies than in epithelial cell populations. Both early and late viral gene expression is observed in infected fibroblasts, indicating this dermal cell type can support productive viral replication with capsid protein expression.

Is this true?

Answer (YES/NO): YES